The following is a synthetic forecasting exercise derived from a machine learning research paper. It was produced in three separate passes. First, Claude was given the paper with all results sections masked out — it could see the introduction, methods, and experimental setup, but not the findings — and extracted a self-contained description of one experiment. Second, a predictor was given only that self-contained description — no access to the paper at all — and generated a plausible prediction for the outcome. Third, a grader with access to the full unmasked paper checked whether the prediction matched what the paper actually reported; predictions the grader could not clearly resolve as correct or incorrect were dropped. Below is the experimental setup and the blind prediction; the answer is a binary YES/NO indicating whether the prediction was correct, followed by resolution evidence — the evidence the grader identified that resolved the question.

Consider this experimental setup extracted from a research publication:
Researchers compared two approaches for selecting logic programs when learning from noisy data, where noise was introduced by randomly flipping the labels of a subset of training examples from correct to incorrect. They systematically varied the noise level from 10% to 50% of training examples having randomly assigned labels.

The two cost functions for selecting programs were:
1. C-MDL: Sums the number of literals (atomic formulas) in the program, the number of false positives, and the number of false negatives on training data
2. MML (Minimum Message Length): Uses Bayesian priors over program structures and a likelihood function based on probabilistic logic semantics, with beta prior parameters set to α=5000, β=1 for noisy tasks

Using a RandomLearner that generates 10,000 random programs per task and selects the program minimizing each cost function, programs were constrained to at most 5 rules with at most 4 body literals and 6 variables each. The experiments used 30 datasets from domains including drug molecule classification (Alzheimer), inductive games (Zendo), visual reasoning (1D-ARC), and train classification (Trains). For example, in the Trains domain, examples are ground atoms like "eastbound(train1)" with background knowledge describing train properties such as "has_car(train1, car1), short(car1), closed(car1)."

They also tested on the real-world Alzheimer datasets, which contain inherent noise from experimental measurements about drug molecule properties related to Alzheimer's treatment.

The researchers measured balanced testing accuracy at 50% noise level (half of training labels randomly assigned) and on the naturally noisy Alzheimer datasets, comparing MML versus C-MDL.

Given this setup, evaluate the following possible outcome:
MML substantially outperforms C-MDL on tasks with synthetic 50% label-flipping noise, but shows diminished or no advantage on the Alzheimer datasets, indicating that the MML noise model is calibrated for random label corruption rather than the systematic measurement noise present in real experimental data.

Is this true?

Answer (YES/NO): NO